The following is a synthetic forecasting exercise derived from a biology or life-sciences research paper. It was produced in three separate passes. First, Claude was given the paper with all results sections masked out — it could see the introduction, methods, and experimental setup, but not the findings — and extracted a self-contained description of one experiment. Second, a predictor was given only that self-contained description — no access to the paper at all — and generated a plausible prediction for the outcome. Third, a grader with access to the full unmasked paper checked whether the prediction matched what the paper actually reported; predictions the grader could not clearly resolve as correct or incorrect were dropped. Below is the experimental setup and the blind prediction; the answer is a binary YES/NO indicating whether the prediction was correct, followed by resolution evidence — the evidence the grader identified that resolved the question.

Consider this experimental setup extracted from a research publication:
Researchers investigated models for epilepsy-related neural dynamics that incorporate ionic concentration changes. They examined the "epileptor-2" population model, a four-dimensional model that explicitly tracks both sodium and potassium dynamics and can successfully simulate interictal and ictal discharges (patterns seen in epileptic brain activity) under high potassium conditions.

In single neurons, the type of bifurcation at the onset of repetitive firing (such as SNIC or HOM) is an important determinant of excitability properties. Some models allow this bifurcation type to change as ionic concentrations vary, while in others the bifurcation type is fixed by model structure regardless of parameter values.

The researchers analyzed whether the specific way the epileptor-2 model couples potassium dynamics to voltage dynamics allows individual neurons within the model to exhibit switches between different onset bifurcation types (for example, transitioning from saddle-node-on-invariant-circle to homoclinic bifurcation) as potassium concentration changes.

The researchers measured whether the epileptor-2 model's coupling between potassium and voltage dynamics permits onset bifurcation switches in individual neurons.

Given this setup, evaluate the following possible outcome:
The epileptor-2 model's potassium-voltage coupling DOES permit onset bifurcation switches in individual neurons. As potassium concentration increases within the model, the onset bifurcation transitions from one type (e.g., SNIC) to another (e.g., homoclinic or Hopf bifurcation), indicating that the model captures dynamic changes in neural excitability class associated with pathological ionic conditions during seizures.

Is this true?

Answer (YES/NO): NO